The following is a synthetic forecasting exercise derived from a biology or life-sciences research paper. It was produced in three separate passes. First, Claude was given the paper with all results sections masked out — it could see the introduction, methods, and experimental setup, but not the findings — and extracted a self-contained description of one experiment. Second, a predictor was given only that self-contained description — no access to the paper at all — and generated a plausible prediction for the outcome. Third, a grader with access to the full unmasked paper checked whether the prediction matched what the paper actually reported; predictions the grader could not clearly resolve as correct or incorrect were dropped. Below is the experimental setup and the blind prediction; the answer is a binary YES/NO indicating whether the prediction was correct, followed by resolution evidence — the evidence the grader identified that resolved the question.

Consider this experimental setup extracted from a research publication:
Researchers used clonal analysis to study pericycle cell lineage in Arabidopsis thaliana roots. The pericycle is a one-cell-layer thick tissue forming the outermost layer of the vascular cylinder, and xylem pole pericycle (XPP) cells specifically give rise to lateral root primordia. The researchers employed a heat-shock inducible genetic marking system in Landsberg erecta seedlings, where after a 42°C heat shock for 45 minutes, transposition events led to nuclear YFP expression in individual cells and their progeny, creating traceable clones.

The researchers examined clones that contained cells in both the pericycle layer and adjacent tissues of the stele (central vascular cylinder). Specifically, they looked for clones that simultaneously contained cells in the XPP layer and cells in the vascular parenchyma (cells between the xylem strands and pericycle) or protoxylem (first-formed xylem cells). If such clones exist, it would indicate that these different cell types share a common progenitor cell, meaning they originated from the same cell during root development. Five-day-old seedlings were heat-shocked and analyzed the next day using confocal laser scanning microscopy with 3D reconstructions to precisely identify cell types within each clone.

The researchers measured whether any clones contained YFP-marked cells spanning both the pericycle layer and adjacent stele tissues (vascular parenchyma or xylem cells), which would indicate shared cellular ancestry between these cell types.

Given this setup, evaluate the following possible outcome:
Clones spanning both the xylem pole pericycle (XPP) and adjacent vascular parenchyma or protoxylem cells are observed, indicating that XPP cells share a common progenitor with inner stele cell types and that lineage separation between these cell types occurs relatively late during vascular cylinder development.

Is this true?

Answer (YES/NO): YES